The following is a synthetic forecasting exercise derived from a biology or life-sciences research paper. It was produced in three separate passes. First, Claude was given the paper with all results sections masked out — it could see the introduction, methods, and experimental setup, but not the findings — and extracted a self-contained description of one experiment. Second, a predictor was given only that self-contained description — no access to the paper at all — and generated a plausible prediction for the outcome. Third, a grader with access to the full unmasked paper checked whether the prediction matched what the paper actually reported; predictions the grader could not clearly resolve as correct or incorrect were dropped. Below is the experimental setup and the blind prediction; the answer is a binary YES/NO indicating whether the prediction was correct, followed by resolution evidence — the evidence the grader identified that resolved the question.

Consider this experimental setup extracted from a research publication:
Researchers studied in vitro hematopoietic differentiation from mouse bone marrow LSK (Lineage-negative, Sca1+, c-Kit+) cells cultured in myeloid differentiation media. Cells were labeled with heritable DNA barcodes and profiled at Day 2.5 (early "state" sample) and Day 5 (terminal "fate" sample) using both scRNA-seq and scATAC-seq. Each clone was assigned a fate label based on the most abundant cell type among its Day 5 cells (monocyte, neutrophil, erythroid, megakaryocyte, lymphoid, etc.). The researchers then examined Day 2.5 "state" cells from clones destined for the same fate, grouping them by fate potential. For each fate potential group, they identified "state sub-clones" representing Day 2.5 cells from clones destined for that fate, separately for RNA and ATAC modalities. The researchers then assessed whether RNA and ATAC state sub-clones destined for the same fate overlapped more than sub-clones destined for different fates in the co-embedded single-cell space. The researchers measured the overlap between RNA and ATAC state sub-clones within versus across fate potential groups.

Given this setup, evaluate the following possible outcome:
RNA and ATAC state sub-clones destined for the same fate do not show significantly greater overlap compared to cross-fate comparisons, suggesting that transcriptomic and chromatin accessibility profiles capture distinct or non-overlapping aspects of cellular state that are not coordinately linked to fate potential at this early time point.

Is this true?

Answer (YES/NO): NO